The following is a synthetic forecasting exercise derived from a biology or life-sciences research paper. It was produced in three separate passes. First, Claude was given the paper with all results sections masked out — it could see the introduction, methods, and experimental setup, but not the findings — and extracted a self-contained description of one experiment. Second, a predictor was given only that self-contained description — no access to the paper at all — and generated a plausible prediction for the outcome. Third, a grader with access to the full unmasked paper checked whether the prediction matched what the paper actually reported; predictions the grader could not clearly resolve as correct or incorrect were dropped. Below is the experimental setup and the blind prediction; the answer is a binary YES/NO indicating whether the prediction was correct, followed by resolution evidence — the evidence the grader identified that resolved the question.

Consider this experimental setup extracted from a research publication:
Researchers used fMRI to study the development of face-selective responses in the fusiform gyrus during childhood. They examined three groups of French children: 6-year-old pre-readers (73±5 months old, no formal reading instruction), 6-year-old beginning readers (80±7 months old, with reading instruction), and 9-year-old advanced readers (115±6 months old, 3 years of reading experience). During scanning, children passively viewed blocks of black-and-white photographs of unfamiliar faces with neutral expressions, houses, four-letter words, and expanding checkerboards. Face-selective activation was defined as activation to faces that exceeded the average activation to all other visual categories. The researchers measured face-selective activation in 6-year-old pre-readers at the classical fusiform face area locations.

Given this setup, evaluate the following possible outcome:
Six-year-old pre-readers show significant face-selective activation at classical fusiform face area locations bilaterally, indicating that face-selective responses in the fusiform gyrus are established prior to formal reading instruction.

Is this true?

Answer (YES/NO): NO